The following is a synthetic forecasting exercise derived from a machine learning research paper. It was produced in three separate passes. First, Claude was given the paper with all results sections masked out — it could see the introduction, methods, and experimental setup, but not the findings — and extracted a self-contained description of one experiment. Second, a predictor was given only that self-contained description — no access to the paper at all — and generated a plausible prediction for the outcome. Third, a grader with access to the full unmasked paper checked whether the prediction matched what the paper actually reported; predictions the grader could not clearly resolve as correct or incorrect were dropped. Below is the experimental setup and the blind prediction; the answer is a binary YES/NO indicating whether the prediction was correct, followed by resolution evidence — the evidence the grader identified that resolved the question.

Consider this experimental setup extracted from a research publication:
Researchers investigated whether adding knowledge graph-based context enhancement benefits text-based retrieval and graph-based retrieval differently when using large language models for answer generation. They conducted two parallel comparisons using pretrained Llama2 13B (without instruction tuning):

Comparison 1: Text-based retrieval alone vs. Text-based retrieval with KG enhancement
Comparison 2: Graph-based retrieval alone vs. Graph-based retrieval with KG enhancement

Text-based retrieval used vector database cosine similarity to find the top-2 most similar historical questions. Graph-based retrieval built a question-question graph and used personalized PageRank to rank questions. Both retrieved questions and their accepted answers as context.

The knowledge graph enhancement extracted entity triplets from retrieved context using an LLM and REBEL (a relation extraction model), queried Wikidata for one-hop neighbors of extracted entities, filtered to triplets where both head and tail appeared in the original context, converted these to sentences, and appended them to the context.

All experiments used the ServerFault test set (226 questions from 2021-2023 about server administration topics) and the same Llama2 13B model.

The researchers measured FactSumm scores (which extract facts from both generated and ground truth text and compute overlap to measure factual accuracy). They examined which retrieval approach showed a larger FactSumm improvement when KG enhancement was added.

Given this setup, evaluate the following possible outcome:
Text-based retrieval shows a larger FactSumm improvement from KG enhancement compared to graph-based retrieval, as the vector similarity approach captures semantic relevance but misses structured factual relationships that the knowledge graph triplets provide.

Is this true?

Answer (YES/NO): YES